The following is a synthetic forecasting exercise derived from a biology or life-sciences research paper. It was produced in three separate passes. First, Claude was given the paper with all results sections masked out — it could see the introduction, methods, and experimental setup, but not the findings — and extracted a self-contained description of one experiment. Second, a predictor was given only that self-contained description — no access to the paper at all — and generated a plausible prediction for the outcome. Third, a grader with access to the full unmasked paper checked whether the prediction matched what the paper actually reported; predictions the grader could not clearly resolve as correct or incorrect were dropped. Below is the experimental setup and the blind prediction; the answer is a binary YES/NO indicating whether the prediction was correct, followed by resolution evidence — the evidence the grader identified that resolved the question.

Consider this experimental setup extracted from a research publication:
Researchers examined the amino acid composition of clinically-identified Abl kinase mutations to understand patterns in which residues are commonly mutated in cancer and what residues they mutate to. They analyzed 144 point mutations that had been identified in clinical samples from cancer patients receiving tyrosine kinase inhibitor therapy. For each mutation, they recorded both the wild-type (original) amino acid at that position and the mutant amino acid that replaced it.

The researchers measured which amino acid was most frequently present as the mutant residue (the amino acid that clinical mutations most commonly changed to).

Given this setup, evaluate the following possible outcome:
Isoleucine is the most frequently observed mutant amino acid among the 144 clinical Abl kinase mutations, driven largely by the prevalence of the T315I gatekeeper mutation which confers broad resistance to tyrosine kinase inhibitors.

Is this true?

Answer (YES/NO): NO